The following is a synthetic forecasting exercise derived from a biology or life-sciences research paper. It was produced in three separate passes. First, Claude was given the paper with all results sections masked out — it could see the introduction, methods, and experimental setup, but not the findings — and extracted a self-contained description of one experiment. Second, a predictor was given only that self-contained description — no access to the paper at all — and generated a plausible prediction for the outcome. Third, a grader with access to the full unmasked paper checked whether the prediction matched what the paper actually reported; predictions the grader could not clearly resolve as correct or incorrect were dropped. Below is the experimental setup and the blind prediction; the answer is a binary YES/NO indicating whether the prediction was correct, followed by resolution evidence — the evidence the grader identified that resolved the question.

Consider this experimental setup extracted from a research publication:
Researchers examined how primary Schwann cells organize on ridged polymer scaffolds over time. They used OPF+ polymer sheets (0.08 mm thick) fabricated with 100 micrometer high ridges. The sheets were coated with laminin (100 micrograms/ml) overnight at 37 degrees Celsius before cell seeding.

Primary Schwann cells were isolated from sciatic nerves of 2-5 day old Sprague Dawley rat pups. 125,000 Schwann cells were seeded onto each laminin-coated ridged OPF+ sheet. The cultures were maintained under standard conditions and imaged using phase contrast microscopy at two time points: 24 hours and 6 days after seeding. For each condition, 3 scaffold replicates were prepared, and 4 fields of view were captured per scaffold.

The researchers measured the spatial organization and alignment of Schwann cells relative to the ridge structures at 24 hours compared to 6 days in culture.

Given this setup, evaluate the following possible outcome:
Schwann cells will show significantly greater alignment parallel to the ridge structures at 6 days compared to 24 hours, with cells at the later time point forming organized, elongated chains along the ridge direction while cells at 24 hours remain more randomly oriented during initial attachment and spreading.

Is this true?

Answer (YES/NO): YES